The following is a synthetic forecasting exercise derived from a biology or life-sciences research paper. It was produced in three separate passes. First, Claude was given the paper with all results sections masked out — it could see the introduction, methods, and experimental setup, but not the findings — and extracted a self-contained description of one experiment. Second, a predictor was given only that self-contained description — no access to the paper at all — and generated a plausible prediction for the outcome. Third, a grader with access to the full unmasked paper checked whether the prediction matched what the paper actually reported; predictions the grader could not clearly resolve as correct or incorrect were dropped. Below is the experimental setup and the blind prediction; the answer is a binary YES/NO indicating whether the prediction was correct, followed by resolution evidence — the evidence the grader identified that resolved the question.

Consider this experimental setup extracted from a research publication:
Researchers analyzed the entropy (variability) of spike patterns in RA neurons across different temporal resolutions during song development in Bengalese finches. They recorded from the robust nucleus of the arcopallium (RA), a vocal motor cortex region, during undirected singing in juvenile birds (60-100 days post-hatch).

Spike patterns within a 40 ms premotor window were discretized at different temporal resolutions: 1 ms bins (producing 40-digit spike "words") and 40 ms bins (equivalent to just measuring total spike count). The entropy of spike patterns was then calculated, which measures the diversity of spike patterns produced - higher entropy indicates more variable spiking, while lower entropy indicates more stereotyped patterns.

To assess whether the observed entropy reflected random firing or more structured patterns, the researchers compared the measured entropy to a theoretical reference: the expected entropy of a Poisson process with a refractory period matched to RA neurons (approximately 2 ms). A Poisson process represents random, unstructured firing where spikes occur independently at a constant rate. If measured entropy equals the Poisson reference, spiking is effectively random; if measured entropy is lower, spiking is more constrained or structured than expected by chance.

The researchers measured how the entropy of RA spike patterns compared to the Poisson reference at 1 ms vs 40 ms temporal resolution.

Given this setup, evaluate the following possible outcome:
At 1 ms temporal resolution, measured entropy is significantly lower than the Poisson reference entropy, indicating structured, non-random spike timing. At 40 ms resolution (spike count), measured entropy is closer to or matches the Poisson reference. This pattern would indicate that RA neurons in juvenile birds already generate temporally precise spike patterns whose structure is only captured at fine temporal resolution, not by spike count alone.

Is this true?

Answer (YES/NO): YES